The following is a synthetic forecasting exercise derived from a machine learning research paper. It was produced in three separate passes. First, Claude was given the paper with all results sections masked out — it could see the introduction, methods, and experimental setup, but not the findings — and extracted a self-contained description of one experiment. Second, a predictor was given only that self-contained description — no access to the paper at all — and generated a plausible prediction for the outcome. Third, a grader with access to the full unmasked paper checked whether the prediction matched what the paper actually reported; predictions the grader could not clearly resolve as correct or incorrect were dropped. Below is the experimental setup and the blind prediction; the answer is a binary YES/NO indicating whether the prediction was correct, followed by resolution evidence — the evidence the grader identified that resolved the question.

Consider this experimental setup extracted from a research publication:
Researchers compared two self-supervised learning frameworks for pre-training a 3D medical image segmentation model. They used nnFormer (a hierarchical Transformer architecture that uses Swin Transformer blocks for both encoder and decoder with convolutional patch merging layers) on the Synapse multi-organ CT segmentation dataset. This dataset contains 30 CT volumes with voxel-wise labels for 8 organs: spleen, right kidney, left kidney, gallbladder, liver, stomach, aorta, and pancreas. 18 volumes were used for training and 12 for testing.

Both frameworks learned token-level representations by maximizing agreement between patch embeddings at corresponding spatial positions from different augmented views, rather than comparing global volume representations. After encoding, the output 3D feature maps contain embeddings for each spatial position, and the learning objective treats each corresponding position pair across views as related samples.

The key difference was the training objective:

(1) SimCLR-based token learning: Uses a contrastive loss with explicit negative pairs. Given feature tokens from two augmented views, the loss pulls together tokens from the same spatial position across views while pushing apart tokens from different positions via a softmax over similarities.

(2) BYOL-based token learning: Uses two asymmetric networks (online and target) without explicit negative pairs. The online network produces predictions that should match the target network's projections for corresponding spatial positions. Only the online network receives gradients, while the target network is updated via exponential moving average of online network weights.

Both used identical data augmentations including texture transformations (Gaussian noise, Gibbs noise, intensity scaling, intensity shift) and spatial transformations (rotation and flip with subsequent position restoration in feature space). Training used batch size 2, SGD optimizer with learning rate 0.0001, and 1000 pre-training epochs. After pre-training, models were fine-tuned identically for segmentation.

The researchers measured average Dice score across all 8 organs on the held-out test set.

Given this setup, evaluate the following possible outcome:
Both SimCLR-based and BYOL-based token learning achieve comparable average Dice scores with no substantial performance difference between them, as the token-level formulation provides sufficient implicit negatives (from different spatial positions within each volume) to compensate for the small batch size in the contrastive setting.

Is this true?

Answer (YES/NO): YES